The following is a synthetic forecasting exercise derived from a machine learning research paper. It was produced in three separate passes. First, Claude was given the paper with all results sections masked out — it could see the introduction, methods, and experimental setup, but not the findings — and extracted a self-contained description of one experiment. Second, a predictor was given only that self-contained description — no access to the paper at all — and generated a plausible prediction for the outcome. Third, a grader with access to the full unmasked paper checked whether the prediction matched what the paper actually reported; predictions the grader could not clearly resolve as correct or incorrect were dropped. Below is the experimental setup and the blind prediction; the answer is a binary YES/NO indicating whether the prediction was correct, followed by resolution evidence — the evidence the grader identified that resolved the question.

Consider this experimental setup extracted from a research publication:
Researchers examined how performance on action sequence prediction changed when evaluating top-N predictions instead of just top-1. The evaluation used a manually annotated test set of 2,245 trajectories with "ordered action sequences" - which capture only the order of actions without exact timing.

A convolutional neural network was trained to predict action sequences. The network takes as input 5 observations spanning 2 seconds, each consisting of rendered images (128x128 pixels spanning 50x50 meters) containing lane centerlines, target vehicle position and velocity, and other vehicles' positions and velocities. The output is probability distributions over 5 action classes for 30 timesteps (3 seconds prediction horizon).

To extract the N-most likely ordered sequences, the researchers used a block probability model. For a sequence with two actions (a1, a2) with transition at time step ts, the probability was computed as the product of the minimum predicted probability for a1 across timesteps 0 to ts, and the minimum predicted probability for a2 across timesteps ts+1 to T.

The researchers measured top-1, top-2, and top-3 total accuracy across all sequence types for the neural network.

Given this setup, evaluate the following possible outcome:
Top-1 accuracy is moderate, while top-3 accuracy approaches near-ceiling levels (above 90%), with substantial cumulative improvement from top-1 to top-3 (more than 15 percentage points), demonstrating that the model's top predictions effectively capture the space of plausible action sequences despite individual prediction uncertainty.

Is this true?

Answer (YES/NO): NO